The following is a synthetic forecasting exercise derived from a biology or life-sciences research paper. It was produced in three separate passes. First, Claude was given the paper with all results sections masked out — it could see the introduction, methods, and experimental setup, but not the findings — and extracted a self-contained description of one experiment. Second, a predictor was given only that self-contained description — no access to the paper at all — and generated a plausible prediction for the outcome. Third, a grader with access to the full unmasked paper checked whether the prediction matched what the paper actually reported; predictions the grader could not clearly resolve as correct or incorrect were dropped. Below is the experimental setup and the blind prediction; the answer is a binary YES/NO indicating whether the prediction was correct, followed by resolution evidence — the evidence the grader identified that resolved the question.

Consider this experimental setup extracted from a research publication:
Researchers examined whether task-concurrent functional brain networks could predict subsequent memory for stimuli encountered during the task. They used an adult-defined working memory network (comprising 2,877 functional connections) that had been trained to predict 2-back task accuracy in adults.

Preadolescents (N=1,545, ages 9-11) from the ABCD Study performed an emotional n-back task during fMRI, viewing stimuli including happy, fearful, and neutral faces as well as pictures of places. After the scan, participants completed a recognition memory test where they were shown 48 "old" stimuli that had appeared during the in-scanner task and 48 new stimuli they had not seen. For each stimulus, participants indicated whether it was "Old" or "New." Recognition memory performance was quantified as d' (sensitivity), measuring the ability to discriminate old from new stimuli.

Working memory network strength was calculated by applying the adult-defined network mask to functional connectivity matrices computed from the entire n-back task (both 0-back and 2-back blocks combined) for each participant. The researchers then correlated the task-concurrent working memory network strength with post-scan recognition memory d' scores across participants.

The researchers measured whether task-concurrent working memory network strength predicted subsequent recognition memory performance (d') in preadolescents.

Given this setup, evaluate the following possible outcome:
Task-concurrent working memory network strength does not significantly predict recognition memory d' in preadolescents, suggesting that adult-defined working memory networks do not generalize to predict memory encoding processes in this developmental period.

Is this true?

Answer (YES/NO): NO